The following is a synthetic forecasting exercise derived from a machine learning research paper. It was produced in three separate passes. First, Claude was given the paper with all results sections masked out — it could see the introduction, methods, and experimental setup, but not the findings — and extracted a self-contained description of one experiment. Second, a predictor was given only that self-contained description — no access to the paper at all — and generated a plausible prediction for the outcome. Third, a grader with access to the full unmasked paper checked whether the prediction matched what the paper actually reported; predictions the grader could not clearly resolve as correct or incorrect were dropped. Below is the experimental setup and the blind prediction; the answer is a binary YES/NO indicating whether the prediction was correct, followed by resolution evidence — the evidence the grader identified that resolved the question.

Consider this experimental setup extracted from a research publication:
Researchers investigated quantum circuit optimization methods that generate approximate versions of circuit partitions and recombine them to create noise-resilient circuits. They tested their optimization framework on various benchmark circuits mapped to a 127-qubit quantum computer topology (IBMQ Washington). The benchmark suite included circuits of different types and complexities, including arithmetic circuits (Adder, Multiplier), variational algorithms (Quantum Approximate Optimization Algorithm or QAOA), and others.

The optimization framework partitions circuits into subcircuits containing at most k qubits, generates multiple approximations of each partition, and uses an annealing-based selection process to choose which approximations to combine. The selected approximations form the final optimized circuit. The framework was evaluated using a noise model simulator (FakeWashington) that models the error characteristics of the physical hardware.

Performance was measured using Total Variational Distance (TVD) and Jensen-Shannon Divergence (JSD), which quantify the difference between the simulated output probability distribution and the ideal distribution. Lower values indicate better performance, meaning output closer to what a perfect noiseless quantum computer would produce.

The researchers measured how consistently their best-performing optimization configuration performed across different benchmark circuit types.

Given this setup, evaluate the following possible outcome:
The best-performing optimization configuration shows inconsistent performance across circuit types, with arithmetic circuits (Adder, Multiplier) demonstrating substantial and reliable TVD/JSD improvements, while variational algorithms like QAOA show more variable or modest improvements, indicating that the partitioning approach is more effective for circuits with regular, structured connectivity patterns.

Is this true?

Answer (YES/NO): NO